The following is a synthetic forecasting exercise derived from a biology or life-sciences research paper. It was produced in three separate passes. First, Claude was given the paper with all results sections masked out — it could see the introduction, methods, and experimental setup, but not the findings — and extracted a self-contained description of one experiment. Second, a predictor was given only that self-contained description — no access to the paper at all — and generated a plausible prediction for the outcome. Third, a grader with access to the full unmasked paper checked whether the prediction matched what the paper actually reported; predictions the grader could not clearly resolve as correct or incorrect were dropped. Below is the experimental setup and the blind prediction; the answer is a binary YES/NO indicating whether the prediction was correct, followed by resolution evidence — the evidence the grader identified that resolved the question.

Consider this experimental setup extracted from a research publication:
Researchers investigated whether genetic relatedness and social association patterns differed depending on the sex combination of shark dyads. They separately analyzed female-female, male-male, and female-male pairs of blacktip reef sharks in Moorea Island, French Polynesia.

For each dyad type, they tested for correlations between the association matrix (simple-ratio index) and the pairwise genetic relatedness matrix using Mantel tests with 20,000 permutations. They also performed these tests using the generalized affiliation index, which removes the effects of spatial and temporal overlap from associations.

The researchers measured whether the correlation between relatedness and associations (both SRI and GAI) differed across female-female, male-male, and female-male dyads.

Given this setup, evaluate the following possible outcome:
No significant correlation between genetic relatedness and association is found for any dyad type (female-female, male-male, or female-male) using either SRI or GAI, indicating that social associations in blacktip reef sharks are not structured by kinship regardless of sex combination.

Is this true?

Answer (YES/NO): NO